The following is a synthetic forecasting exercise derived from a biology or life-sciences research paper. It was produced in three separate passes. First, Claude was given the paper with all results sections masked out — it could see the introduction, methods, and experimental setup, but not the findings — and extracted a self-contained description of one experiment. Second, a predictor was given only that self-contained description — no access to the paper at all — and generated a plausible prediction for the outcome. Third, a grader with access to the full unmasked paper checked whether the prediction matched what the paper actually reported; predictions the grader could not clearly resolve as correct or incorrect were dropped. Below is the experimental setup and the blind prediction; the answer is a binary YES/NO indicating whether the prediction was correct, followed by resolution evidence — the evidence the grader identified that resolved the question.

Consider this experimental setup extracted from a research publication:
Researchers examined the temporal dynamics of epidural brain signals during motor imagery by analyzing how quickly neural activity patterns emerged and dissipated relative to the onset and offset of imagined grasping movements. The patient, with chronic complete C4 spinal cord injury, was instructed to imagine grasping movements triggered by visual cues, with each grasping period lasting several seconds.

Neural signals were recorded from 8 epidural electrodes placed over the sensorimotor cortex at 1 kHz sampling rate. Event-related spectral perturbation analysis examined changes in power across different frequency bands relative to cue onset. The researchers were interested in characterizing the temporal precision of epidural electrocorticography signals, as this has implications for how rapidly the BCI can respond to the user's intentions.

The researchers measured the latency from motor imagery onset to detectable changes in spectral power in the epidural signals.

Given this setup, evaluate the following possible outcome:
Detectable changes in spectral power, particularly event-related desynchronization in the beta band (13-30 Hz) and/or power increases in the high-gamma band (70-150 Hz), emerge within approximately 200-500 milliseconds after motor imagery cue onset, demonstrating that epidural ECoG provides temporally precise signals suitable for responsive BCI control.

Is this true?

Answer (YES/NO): NO